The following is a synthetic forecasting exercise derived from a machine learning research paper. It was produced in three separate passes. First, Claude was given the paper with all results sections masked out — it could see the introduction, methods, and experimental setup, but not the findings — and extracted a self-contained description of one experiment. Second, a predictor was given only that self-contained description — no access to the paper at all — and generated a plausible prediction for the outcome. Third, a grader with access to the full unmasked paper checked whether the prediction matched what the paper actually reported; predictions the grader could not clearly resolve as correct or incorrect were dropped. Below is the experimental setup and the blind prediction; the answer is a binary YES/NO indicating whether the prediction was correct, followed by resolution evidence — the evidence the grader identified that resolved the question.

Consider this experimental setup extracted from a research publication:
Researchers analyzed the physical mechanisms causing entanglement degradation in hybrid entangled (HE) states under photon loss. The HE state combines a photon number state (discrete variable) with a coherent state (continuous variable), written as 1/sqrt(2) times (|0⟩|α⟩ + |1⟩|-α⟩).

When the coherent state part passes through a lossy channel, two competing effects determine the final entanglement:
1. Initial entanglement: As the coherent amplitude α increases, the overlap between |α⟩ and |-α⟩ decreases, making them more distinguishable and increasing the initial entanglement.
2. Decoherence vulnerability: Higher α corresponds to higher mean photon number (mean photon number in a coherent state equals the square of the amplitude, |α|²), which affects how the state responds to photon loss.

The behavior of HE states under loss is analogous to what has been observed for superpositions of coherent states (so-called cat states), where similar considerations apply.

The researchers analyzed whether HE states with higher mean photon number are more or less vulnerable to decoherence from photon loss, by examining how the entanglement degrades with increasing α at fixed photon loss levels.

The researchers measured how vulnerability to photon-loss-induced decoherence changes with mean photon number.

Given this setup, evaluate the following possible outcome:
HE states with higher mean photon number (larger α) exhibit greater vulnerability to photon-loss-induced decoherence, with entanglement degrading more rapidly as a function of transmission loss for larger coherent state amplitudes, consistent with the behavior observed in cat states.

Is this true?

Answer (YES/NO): YES